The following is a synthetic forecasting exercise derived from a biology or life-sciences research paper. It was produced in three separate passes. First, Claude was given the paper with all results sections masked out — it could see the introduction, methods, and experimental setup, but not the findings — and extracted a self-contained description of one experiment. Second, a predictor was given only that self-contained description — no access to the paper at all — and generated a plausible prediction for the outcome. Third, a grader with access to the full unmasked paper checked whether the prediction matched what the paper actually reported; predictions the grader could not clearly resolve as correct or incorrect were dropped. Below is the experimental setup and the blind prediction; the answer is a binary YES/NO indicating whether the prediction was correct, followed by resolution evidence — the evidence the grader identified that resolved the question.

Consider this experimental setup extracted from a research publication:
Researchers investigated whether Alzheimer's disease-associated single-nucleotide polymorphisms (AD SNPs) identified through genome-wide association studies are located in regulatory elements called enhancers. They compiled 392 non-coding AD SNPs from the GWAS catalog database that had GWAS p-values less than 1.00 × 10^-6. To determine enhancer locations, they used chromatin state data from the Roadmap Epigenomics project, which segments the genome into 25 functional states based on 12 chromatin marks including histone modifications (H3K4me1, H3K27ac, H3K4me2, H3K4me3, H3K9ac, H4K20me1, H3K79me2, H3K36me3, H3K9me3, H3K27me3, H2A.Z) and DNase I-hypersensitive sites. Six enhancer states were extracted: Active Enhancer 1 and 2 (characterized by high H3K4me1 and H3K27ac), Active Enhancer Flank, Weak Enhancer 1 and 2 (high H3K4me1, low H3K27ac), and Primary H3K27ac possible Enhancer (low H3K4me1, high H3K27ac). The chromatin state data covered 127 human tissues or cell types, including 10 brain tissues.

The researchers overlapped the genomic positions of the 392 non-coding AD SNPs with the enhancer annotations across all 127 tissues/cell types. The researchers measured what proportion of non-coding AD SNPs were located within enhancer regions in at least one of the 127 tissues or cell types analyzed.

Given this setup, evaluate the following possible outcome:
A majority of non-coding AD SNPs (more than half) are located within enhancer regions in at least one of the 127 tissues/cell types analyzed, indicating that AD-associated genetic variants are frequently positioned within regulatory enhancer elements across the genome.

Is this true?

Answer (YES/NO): NO